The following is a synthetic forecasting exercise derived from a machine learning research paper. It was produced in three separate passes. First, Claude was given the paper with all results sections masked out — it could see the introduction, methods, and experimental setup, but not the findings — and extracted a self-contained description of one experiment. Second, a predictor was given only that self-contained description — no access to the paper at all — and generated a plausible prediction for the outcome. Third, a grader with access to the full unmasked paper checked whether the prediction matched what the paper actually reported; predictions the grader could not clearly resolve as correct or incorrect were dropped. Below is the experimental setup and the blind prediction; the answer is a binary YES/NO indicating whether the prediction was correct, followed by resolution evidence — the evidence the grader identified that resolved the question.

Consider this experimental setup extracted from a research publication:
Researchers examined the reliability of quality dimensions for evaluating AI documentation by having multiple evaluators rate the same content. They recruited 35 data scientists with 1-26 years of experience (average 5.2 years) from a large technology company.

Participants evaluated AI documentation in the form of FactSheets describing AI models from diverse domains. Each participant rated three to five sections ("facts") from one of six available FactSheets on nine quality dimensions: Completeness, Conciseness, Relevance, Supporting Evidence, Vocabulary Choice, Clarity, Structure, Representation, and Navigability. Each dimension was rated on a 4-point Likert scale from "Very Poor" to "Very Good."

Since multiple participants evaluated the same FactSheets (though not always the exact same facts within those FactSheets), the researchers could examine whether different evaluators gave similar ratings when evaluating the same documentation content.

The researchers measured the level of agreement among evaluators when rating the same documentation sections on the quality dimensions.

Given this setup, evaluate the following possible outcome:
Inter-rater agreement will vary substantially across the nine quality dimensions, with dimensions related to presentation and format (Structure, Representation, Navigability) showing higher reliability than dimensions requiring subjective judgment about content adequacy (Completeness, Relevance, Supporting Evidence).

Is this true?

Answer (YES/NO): NO